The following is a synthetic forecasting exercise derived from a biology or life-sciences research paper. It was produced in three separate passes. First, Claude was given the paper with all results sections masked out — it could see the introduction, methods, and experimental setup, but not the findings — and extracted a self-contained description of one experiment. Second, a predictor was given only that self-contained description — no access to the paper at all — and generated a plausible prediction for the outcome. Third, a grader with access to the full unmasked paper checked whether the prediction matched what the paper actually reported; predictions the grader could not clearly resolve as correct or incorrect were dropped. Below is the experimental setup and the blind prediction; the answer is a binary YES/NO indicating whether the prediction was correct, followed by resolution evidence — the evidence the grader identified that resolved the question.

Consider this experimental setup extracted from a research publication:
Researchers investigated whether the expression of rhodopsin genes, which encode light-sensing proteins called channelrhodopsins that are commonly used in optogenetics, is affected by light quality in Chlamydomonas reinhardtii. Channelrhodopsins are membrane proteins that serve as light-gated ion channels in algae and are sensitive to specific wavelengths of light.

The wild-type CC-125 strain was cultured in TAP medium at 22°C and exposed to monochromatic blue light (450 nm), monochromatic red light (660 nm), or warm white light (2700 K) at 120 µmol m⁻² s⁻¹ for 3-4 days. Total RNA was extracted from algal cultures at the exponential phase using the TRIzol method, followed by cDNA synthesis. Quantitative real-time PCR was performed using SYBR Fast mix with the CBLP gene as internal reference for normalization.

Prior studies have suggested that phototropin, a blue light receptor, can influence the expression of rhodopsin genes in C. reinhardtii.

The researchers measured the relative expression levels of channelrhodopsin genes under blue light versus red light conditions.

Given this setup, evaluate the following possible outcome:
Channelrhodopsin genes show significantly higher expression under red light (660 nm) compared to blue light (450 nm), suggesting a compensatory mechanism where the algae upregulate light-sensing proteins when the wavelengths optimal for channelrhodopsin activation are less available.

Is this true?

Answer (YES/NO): YES